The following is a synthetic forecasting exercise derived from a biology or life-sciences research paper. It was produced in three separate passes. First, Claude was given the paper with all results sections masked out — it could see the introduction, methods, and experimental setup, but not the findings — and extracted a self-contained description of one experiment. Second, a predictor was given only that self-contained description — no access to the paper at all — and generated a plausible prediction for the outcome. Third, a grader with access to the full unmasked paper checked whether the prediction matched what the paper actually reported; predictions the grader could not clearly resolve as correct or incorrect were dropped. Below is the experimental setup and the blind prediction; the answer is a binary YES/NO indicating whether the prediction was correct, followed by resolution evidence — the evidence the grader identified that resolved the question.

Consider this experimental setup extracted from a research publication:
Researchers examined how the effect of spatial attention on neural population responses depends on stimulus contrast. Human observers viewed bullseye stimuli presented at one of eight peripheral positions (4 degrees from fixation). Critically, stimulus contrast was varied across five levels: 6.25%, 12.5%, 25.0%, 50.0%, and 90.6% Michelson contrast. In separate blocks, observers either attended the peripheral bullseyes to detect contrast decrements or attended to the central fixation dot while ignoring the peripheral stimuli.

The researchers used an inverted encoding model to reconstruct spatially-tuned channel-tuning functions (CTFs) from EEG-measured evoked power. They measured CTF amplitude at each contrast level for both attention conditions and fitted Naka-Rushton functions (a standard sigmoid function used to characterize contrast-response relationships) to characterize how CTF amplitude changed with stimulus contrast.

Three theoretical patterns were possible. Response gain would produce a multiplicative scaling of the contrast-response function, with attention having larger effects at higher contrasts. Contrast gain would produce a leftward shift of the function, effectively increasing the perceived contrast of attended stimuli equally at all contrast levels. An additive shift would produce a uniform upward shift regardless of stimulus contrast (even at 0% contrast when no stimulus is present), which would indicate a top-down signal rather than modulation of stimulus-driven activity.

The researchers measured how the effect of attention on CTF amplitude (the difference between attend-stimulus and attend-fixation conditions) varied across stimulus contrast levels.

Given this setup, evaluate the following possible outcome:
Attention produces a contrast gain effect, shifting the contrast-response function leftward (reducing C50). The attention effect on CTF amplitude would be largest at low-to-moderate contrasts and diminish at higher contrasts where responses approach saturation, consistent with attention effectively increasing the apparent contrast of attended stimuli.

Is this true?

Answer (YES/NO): NO